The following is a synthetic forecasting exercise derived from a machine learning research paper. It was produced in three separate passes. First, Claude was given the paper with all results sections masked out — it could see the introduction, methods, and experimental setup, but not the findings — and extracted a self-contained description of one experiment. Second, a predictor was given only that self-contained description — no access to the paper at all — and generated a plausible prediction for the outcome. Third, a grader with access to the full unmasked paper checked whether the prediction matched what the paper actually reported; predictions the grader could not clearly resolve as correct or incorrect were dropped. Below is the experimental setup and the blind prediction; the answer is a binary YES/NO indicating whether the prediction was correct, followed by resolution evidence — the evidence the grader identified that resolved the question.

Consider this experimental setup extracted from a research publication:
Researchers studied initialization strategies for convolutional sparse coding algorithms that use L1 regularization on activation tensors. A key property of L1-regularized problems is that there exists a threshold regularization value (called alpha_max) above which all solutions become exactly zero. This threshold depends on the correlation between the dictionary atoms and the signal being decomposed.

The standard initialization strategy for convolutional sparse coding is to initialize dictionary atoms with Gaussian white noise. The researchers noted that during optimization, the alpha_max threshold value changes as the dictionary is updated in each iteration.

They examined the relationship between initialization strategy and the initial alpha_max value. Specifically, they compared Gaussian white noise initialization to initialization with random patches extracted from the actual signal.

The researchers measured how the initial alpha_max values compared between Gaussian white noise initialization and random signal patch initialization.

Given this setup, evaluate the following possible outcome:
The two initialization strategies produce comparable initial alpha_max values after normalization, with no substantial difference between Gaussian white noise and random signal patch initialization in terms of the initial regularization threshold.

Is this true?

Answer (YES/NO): NO